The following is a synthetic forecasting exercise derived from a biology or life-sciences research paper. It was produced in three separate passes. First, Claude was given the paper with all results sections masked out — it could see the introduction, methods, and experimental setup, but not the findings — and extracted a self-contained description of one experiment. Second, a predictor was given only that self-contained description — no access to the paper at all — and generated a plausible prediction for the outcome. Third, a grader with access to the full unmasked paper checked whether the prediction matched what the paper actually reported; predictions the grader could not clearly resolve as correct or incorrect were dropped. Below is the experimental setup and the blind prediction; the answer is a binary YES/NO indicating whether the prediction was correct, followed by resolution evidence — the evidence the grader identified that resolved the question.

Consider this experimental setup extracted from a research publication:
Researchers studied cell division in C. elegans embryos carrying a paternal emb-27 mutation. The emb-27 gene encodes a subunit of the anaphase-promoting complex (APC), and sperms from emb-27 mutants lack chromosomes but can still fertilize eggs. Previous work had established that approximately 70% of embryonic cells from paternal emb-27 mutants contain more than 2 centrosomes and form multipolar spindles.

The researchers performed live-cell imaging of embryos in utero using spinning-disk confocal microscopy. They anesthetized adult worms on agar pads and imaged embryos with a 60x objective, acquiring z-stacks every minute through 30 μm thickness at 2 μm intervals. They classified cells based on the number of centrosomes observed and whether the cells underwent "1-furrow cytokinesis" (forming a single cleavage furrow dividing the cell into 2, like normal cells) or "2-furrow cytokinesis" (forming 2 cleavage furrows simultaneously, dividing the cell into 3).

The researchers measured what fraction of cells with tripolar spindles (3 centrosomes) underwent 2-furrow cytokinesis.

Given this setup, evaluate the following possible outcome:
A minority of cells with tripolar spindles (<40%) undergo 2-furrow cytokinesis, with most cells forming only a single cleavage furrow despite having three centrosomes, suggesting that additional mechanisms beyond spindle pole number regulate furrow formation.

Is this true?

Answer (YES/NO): YES